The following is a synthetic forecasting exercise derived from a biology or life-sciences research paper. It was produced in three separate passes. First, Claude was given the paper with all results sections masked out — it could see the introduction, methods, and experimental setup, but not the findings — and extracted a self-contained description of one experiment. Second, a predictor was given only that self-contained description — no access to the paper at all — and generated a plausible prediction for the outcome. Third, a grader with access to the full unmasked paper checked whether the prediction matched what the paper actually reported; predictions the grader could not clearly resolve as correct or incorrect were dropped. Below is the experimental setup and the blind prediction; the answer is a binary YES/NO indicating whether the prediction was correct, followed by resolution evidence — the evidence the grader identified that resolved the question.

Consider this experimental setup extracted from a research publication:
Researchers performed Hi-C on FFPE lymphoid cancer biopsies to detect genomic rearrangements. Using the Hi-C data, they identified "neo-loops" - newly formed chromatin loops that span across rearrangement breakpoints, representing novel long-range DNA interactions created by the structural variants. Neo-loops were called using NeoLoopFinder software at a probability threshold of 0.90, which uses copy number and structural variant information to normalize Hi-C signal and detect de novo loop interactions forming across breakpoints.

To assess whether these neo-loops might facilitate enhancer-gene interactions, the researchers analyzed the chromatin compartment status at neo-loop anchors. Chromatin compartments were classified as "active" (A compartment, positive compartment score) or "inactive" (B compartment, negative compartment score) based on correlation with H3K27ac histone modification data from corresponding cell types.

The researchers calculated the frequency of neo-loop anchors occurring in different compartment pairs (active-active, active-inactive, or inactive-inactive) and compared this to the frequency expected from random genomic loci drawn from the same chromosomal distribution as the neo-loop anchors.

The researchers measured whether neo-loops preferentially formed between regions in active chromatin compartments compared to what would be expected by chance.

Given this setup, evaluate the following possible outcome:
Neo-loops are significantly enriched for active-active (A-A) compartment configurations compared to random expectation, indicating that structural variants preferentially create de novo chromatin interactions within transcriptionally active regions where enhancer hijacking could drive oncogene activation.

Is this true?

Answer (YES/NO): YES